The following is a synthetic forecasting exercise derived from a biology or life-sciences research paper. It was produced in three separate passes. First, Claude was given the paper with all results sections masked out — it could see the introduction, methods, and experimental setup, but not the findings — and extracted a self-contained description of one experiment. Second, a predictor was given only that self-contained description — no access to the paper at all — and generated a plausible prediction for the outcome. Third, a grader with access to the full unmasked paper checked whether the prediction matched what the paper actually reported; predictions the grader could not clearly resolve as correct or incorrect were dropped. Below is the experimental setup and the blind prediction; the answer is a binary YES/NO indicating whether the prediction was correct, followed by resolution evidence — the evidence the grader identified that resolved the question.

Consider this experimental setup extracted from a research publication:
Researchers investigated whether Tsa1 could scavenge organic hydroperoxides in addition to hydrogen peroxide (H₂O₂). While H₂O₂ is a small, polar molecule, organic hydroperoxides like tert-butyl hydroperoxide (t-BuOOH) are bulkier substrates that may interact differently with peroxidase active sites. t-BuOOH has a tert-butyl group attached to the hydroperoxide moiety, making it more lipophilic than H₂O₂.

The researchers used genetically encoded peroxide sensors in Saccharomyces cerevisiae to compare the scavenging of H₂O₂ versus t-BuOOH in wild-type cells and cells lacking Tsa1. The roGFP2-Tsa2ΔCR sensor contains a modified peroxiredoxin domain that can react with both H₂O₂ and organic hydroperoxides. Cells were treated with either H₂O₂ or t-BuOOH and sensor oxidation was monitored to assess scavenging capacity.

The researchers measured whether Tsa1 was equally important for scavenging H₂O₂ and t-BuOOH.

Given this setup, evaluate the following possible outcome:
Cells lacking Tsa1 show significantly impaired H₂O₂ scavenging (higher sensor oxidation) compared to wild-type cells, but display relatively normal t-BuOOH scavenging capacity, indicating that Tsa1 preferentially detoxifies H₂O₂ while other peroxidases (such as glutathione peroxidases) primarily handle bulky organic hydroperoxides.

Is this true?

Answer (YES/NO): NO